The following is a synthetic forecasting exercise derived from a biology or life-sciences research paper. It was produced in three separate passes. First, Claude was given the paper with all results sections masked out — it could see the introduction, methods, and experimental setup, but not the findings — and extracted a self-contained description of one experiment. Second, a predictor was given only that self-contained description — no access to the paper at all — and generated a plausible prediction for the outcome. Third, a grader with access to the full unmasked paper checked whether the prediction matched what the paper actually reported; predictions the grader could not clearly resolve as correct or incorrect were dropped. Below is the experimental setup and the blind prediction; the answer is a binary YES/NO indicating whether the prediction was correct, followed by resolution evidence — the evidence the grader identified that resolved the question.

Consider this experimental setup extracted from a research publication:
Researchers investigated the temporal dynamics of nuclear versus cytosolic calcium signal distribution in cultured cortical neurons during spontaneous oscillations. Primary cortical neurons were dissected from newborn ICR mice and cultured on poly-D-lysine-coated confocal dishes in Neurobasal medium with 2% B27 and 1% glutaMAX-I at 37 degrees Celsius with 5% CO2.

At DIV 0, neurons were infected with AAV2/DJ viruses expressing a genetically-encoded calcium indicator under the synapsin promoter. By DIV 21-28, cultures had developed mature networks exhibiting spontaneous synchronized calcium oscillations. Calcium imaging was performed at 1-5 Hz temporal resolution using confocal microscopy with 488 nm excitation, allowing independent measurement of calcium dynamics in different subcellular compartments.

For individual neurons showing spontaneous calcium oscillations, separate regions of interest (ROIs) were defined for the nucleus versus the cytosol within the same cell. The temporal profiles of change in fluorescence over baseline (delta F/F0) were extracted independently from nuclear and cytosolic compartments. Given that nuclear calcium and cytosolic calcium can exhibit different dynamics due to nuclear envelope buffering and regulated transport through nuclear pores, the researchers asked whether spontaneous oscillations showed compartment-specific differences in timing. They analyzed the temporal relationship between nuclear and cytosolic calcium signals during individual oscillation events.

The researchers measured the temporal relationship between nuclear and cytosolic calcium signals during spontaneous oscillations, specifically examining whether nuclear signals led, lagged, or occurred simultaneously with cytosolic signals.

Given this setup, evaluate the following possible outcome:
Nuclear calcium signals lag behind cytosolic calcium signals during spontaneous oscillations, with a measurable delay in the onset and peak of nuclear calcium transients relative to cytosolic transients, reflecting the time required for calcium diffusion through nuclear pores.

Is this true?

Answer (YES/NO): YES